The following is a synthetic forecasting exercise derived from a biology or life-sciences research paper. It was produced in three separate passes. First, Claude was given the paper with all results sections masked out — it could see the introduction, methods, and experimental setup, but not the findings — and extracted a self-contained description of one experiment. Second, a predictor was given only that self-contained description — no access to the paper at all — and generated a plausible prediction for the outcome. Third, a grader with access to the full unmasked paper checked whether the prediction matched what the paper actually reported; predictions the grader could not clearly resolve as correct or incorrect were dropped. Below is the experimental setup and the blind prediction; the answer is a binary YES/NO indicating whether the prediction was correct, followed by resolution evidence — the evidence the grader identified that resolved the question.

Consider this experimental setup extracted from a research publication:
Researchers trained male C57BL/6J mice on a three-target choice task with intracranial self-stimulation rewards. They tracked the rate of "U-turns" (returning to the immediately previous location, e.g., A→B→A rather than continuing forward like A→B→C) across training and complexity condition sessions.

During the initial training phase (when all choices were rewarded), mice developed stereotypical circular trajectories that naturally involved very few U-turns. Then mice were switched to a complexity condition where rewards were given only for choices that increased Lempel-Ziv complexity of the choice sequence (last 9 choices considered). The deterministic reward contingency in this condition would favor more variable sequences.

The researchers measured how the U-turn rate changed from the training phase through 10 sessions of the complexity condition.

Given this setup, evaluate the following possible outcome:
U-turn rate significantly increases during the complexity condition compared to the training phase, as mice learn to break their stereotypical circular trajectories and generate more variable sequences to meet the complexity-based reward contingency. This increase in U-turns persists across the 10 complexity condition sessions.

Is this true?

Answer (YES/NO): YES